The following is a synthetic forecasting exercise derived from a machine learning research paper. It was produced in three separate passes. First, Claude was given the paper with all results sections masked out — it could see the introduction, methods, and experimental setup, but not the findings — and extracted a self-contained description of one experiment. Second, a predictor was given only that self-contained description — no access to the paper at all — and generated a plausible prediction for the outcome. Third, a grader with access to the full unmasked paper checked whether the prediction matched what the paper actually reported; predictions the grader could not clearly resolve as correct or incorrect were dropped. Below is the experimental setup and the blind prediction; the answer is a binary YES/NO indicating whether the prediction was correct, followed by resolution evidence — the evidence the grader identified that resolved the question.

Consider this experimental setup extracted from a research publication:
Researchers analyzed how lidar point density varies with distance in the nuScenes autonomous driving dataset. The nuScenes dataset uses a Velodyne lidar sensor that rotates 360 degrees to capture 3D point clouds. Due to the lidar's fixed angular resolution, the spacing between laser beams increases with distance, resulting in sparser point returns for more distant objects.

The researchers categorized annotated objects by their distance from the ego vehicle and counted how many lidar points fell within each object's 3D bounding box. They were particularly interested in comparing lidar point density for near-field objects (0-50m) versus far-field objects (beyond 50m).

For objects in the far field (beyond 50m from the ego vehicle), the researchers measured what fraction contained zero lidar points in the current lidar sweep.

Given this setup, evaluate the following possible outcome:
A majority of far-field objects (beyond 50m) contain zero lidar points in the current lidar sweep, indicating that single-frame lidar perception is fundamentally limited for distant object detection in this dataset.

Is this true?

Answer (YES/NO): NO